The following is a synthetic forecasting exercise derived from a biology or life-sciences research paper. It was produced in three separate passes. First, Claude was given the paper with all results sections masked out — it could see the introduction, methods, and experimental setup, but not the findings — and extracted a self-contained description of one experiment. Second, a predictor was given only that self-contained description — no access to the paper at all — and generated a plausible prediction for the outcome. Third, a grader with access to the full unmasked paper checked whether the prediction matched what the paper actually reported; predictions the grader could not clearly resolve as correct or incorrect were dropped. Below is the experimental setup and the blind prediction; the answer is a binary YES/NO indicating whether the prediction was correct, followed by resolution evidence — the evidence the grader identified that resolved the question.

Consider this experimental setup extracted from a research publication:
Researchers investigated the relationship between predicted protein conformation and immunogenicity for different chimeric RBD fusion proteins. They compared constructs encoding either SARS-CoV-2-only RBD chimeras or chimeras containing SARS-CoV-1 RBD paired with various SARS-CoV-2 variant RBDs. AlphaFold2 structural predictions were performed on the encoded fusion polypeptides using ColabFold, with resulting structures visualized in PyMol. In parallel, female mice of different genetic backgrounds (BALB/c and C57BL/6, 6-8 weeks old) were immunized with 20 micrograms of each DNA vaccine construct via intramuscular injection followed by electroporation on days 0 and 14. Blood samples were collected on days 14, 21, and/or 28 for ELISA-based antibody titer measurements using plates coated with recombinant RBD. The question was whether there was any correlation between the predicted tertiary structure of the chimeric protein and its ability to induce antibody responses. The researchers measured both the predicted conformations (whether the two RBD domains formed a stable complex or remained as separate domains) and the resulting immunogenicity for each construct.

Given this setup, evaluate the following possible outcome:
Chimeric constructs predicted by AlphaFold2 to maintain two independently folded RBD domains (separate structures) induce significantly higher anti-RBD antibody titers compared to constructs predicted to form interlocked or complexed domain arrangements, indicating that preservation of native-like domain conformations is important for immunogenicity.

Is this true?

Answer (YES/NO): YES